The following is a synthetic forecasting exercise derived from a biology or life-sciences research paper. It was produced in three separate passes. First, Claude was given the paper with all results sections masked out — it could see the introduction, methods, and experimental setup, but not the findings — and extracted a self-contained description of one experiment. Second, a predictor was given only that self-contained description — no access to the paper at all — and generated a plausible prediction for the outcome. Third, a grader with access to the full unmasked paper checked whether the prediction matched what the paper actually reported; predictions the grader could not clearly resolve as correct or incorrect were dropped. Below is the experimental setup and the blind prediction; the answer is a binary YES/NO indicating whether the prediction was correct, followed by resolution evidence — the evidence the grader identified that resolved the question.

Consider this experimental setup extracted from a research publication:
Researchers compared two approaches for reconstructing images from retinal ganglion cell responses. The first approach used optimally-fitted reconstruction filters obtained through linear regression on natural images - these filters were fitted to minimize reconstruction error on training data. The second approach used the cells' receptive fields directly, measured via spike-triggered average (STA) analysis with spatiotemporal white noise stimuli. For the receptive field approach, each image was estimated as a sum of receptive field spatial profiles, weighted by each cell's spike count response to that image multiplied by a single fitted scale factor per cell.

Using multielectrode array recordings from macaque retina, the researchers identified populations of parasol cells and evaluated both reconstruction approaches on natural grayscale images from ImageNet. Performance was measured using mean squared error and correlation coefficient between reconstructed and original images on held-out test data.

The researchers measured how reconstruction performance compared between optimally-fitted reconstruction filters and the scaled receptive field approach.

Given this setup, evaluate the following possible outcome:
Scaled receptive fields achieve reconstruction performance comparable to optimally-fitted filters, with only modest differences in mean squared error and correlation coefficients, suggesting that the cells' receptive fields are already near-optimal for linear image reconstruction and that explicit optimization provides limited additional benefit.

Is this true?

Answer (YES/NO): NO